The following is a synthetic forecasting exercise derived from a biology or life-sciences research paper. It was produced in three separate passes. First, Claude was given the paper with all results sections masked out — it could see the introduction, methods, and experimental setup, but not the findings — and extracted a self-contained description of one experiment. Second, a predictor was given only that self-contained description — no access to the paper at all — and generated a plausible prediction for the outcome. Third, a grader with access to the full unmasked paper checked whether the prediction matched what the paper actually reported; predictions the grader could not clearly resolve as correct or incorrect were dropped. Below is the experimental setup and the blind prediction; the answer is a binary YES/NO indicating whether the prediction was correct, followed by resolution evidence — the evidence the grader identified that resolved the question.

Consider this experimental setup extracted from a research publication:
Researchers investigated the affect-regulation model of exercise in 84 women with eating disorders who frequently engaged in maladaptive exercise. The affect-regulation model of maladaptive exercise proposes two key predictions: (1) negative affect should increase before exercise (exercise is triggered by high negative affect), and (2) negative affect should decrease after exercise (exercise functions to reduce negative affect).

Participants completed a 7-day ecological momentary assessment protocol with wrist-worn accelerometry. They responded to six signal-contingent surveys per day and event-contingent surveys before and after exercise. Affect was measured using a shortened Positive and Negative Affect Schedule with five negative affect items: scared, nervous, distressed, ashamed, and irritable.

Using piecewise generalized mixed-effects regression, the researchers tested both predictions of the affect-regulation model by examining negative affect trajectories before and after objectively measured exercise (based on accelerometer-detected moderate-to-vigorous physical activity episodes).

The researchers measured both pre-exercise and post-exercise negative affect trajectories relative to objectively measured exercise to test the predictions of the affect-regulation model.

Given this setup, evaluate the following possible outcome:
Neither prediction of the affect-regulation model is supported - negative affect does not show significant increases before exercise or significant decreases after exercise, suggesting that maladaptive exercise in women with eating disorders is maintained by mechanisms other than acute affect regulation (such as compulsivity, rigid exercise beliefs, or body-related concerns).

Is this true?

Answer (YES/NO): YES